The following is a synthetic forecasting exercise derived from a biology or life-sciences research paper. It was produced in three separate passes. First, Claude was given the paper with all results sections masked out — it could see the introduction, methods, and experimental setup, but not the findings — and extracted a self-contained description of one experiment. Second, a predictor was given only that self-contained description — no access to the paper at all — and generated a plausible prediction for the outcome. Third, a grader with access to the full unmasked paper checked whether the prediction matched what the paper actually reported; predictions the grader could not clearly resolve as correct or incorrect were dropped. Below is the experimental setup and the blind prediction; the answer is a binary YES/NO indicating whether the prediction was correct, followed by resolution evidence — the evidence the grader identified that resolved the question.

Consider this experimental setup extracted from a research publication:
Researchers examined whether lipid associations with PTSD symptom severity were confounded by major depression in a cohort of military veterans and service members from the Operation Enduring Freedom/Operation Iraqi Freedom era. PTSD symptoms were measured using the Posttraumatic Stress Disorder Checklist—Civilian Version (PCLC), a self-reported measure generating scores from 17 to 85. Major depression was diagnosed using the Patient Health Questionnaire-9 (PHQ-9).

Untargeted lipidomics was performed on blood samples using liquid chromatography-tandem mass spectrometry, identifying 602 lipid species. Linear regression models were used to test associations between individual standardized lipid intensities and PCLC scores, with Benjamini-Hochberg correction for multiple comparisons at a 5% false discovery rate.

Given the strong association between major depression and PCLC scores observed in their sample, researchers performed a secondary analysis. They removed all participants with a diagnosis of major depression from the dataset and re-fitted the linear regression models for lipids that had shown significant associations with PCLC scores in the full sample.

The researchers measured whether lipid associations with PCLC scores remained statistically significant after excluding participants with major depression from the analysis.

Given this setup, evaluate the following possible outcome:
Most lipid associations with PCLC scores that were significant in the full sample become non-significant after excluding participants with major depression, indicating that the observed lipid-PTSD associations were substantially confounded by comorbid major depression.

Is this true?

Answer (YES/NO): NO